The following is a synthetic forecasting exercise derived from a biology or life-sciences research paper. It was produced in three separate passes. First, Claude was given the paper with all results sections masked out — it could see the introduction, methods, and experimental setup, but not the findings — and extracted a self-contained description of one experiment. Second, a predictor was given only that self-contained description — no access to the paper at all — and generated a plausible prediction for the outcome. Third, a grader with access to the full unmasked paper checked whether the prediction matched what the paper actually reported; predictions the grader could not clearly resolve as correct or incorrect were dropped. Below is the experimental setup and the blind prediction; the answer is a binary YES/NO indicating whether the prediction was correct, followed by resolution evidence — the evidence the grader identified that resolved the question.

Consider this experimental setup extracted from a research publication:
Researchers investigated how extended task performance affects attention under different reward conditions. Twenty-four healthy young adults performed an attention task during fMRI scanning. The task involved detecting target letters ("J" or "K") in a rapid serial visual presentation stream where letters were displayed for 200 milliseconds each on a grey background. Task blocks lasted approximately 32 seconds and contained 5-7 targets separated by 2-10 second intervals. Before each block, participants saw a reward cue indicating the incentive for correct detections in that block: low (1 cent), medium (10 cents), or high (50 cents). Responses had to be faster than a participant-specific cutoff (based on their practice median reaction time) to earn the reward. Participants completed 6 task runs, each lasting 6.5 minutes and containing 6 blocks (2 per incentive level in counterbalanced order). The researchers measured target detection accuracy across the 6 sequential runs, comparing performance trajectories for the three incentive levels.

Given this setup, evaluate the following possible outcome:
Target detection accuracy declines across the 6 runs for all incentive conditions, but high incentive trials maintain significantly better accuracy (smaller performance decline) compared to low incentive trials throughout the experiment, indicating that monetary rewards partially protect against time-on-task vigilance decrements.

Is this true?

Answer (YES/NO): NO